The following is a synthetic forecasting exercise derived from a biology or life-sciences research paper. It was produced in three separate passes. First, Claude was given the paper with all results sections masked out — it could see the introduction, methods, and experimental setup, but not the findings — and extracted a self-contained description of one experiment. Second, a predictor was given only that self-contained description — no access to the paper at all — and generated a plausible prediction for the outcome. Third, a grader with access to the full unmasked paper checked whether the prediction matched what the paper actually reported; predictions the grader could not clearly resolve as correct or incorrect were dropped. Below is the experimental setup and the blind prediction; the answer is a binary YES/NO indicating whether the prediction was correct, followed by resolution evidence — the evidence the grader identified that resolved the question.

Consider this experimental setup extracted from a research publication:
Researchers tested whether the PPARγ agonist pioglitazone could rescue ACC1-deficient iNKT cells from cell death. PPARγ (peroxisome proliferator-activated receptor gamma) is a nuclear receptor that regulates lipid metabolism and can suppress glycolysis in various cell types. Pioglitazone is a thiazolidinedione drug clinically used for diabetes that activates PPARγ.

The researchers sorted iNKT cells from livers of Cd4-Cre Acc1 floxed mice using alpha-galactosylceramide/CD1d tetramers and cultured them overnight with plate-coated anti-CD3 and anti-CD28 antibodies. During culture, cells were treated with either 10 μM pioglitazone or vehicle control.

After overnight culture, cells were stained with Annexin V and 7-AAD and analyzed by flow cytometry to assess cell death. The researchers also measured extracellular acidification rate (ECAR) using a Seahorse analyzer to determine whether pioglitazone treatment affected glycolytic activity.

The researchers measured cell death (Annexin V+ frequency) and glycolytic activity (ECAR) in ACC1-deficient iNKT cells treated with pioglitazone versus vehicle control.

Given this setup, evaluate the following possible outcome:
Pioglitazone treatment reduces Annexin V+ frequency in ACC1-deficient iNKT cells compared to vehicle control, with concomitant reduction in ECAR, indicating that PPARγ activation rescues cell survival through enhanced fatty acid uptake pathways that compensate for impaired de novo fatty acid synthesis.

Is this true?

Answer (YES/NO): NO